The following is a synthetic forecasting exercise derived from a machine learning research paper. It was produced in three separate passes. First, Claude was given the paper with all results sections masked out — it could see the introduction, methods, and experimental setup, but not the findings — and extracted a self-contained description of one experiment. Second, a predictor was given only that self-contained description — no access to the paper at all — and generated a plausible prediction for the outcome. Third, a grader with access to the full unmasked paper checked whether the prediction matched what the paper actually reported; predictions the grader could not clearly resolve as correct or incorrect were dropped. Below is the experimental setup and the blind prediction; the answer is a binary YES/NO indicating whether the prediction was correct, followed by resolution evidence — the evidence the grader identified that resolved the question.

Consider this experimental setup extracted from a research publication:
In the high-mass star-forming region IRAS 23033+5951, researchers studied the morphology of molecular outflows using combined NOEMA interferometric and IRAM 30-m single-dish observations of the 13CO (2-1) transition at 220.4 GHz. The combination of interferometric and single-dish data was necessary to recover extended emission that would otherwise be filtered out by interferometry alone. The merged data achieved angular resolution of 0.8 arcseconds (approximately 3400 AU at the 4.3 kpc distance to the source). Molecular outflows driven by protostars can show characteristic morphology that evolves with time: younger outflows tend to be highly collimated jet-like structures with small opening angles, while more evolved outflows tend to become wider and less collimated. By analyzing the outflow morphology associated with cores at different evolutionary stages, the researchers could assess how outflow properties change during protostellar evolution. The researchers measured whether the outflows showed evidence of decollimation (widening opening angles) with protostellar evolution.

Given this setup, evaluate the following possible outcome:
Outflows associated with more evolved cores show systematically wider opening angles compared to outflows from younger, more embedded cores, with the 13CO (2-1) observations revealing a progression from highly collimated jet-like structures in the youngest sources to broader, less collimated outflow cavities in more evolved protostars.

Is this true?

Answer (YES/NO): YES